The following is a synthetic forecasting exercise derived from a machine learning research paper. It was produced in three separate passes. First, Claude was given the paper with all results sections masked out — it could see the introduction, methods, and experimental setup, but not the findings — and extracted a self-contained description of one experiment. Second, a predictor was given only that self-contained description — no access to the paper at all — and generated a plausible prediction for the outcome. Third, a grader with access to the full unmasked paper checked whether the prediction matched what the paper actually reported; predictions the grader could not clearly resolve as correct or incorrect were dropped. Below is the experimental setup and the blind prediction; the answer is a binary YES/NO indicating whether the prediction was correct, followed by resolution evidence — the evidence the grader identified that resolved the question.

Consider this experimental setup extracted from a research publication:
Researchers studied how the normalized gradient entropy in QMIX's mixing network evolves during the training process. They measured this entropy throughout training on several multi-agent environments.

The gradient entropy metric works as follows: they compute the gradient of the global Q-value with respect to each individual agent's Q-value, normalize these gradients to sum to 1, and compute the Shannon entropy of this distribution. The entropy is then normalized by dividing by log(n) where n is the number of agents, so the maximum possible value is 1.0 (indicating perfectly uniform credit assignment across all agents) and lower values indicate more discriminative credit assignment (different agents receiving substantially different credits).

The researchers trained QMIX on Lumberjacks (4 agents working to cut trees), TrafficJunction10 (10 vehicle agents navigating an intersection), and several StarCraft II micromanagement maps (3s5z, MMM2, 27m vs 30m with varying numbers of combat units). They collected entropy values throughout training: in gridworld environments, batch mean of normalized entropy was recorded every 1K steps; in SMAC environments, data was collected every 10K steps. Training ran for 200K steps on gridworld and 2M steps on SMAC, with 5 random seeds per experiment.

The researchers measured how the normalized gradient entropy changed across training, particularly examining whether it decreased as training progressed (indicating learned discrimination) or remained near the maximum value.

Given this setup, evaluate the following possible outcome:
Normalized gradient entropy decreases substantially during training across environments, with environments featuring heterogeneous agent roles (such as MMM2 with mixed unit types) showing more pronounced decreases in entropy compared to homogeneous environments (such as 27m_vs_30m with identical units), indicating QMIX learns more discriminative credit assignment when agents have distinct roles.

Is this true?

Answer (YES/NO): NO